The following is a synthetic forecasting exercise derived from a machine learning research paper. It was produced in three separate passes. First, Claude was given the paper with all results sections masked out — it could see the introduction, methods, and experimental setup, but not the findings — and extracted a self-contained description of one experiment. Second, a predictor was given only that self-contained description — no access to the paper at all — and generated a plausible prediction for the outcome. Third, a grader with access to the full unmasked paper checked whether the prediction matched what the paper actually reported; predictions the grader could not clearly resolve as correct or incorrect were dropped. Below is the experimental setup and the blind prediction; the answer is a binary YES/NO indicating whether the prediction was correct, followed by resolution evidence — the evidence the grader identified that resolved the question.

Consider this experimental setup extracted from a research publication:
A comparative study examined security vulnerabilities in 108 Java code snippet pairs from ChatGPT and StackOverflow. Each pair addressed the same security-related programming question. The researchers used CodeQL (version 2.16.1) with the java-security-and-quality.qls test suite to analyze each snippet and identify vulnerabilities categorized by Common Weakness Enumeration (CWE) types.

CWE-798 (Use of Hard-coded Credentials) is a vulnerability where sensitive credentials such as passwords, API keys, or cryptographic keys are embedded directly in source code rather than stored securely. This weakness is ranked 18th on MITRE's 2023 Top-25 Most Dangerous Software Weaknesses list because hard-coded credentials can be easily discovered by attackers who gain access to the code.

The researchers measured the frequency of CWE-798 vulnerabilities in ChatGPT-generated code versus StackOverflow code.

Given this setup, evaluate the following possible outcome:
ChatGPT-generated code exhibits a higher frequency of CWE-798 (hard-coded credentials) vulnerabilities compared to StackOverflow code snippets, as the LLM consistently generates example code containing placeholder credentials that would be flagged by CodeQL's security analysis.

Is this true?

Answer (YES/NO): YES